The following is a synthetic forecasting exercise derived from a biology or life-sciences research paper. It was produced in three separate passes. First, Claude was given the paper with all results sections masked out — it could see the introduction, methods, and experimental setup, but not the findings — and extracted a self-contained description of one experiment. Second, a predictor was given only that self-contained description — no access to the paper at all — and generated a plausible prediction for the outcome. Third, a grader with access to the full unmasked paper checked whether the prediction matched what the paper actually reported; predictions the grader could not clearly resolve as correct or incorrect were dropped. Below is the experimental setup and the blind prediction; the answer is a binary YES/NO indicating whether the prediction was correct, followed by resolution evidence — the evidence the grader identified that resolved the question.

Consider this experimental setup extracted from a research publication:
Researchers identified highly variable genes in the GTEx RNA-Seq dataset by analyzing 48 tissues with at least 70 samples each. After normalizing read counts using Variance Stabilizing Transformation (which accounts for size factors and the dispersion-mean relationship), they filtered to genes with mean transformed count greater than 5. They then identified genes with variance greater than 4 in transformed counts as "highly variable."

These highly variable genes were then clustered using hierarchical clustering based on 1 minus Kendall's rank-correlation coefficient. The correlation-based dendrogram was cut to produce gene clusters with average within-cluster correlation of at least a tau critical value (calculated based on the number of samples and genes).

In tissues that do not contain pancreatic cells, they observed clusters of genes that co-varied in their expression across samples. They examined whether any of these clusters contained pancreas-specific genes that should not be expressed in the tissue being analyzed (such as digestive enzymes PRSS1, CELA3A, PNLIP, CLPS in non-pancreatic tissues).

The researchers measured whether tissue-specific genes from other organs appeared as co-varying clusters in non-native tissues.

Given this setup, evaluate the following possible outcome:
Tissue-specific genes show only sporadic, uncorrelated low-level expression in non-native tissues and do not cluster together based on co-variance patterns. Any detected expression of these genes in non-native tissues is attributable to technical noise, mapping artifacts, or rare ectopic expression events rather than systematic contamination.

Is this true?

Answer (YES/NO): NO